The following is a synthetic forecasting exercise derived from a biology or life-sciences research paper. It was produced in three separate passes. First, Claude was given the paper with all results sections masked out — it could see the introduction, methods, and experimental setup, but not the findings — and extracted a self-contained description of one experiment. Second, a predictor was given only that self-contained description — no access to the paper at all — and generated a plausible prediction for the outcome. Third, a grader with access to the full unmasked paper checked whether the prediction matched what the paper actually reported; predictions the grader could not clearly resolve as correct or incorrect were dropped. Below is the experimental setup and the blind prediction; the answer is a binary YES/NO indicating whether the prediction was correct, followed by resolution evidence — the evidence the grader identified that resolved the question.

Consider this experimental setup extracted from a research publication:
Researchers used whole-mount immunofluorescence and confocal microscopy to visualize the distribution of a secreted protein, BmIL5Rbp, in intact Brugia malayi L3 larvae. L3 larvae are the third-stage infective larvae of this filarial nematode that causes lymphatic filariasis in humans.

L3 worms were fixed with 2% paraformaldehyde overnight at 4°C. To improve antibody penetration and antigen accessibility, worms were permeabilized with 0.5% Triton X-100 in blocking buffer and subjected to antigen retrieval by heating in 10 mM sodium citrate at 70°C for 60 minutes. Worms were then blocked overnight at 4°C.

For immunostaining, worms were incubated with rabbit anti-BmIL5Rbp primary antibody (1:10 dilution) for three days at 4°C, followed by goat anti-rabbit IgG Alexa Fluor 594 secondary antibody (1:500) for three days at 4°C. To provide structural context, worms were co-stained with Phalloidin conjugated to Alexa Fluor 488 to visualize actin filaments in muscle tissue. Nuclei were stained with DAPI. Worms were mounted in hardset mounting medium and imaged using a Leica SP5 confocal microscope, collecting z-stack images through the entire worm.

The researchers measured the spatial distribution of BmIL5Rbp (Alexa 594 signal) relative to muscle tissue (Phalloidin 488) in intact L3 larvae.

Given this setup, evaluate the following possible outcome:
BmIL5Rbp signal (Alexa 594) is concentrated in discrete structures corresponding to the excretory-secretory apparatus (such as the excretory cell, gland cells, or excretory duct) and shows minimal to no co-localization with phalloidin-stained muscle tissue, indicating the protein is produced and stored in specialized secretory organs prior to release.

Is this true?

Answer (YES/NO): NO